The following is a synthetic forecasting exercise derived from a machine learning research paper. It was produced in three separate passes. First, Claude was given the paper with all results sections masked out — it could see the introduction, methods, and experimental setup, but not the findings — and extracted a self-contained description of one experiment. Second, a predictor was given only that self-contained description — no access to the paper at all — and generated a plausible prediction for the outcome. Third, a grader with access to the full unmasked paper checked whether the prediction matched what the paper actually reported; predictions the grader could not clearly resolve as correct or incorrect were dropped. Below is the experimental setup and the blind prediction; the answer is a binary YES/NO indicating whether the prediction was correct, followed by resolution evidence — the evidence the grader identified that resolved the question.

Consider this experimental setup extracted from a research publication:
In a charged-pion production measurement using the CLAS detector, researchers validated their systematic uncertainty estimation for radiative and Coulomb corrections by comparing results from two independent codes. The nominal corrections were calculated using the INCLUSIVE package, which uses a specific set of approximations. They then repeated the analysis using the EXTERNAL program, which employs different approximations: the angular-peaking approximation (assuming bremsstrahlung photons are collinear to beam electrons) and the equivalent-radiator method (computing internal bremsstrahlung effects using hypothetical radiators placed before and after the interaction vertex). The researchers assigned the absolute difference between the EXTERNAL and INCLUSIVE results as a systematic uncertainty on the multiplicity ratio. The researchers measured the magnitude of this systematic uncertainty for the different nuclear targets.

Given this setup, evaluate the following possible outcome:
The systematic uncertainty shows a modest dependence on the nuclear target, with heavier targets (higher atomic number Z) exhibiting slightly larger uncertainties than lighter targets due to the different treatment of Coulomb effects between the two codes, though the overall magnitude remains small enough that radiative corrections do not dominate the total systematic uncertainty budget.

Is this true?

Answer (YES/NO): YES